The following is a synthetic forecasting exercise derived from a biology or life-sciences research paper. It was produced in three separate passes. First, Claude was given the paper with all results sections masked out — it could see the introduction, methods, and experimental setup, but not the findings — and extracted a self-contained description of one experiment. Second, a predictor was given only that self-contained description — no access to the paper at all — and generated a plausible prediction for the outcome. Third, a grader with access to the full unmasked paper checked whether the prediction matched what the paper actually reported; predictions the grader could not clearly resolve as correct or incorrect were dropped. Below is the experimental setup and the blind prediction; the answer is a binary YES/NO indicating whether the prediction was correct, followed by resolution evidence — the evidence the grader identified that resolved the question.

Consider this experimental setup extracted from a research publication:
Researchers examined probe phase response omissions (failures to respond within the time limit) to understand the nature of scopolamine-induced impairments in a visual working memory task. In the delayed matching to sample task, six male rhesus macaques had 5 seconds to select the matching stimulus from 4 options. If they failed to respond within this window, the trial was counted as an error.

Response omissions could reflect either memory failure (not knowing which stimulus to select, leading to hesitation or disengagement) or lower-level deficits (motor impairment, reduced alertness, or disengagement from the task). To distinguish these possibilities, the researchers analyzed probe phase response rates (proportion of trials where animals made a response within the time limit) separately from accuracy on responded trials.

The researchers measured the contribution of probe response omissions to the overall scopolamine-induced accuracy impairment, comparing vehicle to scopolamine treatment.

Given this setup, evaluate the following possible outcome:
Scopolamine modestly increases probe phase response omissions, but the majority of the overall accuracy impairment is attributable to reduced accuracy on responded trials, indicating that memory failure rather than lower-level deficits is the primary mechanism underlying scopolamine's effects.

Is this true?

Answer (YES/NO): YES